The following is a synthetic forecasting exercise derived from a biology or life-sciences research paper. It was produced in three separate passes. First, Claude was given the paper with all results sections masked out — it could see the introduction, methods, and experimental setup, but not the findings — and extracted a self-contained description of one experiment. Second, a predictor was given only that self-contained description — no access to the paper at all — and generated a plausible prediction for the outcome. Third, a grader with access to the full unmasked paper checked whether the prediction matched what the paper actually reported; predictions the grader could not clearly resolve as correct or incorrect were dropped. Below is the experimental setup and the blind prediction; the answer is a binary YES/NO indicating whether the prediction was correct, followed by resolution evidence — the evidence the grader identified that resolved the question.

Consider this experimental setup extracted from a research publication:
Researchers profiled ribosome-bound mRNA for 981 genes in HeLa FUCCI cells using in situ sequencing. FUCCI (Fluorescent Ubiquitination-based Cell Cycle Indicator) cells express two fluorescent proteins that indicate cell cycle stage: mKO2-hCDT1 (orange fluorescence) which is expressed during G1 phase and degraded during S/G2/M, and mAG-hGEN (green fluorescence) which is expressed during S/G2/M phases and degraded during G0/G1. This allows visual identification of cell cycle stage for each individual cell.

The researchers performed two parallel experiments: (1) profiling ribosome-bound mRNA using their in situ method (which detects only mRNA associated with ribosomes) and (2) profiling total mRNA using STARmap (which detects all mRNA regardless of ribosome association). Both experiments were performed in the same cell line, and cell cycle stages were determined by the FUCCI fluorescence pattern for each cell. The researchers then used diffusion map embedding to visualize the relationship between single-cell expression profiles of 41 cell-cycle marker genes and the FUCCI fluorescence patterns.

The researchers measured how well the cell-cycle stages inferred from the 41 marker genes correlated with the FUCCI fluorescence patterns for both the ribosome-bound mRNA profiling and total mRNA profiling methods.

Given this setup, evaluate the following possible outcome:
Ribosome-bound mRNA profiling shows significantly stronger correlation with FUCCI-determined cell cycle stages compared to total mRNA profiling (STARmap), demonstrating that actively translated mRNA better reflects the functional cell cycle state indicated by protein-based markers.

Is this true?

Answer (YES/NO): NO